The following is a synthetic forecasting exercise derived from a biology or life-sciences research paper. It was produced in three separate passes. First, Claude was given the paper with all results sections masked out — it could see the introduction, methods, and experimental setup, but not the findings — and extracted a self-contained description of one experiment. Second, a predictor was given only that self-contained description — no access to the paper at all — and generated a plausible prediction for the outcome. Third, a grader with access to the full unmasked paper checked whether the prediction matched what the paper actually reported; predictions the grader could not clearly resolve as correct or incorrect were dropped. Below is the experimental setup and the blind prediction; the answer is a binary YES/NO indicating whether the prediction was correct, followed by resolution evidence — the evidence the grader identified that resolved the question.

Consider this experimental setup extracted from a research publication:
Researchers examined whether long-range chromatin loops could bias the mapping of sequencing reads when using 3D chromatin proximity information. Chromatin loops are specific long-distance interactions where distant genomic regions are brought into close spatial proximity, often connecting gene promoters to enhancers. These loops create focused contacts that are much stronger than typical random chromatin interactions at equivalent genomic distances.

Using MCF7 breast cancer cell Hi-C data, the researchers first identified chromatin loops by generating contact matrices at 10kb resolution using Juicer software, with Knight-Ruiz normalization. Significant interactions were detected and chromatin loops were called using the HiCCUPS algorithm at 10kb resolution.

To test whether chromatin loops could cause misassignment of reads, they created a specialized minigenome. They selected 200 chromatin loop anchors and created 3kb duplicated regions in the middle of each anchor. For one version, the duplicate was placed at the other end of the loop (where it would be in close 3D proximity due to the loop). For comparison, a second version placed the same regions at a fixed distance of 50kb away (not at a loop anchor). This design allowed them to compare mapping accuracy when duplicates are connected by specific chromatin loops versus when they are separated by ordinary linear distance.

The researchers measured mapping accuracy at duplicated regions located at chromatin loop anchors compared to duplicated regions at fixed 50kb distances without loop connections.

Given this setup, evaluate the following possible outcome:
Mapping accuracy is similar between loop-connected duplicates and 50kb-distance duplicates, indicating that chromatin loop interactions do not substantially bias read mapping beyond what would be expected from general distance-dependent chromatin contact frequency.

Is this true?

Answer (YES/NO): YES